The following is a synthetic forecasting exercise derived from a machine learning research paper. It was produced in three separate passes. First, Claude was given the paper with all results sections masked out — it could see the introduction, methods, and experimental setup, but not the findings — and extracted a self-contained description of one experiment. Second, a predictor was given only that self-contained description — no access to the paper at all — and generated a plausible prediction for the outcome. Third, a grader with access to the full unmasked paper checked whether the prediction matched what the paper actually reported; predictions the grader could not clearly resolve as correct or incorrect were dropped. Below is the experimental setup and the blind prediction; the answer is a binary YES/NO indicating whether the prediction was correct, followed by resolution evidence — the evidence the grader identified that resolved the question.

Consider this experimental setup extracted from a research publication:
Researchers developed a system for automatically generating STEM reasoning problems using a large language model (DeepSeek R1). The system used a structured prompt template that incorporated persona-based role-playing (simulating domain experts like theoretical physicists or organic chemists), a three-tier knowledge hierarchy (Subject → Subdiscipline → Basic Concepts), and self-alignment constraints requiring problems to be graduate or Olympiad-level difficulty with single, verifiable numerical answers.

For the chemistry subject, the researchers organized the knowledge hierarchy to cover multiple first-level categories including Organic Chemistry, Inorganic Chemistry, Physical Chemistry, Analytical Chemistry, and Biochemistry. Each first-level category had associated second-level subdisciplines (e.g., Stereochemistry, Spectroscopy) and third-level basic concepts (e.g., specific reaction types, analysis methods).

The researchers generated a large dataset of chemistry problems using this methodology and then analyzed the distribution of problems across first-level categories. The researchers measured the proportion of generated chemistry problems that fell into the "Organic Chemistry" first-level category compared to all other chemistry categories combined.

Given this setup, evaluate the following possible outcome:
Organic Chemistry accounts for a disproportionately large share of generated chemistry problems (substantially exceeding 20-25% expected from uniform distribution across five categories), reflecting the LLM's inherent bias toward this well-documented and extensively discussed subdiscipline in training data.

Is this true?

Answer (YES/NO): YES